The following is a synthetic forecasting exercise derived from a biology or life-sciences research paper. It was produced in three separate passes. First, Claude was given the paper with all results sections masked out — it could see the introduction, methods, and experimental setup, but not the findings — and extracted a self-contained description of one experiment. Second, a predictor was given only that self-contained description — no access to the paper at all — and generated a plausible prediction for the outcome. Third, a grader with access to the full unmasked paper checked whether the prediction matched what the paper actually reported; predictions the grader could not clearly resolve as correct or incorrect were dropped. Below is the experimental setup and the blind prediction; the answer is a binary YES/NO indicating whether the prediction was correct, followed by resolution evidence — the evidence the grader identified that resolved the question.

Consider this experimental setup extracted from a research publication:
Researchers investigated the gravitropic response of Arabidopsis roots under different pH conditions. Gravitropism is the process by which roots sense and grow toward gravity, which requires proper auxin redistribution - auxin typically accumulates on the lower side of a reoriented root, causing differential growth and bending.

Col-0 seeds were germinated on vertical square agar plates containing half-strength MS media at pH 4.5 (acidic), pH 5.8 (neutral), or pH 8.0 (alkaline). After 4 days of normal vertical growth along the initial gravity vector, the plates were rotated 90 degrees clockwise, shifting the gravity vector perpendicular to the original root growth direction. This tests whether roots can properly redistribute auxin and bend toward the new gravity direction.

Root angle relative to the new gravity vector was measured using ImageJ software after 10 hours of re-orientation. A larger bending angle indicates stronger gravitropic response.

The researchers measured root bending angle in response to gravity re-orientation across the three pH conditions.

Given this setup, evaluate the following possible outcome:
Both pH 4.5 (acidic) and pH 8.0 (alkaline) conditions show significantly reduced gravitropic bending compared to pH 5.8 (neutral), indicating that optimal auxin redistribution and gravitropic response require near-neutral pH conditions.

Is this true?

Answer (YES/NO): NO